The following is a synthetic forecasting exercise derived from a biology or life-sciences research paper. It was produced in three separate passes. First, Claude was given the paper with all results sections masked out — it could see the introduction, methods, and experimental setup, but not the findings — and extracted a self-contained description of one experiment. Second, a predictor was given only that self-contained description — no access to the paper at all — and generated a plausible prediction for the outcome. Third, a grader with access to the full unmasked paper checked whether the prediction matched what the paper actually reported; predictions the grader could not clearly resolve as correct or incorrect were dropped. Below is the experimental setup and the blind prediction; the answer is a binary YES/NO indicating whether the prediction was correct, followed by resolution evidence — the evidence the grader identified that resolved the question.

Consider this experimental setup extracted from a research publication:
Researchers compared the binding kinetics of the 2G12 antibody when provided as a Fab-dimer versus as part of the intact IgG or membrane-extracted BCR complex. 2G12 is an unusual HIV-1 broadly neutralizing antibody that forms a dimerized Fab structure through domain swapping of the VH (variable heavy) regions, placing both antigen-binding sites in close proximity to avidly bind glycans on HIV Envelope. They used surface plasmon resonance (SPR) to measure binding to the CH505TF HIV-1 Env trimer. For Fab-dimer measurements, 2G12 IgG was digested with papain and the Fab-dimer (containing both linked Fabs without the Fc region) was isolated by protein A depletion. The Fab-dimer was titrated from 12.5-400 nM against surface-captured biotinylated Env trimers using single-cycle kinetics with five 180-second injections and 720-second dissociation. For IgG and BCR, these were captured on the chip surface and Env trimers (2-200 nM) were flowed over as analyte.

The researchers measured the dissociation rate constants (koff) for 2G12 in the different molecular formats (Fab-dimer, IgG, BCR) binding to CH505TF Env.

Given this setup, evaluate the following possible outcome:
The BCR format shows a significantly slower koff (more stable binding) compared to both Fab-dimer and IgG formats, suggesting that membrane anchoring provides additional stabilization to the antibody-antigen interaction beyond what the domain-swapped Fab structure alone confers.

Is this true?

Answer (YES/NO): NO